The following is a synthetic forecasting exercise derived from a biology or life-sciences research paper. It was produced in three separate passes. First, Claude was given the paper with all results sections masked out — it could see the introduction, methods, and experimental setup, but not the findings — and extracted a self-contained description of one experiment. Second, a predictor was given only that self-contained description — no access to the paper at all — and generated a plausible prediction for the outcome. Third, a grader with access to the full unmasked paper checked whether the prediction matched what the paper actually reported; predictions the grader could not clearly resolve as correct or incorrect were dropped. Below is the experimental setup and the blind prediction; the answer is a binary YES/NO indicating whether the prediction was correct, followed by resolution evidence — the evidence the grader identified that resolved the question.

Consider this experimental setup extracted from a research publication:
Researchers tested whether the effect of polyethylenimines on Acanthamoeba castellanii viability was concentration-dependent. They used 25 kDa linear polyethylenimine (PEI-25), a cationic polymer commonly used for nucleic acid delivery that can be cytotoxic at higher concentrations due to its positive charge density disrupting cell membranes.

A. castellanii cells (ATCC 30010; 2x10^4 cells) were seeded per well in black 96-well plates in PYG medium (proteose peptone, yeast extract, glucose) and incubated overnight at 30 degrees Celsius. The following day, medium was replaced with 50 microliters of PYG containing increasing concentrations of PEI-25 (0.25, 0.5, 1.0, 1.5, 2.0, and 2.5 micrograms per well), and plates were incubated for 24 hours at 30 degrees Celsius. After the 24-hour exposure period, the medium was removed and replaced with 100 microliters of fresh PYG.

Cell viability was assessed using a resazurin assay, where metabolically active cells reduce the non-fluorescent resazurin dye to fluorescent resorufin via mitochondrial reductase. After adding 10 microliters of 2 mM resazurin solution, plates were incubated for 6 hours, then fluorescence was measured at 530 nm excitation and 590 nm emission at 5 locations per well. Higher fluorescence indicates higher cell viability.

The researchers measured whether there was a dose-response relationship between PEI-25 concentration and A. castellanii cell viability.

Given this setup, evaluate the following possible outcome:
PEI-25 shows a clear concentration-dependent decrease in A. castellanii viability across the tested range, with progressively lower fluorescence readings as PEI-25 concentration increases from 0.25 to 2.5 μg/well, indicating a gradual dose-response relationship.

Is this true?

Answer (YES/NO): NO